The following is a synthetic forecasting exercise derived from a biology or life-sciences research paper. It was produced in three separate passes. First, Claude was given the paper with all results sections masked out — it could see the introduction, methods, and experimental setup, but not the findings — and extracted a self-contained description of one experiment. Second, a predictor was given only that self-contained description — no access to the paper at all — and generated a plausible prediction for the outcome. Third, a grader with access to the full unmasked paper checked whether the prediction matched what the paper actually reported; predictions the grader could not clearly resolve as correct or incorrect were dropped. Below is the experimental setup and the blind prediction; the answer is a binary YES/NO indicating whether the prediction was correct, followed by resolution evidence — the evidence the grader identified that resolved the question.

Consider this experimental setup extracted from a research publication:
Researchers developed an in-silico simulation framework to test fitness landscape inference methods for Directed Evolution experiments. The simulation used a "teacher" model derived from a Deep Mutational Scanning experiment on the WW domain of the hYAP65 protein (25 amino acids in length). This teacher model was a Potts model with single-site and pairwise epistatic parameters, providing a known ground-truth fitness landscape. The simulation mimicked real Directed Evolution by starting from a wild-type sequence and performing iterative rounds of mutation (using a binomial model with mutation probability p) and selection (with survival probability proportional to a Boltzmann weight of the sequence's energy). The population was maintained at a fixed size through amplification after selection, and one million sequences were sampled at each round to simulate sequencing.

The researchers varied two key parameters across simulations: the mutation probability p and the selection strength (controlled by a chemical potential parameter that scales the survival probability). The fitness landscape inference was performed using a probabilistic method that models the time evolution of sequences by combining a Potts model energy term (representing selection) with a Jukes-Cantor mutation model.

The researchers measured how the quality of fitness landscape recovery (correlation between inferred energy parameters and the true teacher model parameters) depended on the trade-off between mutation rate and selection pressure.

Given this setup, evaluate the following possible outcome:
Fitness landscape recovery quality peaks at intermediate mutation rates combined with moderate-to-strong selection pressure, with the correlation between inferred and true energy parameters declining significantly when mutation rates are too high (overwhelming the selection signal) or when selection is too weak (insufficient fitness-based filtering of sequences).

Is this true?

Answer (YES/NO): NO